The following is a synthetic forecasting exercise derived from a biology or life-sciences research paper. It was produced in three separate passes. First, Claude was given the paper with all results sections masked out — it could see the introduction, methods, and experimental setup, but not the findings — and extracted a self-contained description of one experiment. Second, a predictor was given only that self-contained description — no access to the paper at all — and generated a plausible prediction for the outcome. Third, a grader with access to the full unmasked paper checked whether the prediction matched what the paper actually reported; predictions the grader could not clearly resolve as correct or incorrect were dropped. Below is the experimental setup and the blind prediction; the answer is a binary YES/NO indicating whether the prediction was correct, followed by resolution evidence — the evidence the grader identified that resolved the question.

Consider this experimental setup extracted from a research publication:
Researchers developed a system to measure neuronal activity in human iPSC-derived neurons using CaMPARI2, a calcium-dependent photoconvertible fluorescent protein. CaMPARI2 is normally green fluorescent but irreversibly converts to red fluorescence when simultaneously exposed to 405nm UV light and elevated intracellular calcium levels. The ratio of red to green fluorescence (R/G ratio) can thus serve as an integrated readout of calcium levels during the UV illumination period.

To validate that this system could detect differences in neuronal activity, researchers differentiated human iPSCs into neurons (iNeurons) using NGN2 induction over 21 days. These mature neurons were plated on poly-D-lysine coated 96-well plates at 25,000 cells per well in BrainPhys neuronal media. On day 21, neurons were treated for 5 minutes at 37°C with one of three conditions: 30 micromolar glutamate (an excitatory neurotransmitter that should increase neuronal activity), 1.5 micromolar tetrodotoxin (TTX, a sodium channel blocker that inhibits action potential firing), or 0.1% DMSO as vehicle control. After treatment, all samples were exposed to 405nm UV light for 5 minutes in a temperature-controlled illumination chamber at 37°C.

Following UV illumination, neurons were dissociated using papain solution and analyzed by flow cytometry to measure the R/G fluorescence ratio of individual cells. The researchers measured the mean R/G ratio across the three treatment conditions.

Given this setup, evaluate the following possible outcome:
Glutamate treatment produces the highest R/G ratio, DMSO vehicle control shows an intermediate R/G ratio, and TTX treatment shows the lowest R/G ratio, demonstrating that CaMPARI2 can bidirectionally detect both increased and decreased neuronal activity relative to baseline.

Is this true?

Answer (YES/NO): NO